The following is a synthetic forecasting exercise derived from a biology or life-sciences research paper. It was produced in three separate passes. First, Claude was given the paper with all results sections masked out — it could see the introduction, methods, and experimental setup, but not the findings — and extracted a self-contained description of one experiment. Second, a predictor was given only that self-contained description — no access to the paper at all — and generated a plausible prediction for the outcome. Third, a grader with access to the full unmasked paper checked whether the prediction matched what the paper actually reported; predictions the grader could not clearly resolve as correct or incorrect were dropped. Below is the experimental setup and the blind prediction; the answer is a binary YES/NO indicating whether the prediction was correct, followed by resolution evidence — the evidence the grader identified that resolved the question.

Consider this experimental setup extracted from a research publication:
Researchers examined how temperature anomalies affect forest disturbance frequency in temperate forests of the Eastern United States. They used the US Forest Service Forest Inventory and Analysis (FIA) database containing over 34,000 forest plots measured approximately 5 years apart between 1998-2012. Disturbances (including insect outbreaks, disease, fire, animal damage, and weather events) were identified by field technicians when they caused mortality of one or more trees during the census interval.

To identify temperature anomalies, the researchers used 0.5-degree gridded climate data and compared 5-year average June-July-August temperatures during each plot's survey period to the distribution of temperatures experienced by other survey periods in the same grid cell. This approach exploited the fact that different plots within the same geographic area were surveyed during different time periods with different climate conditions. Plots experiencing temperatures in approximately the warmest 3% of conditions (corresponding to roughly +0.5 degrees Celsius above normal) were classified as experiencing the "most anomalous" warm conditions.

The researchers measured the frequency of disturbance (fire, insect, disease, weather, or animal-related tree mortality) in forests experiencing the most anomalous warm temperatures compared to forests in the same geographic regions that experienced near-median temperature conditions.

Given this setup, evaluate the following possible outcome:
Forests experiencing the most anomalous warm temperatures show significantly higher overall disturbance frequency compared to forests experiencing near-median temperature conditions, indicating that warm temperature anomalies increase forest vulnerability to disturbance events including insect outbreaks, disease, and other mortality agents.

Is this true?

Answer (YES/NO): YES